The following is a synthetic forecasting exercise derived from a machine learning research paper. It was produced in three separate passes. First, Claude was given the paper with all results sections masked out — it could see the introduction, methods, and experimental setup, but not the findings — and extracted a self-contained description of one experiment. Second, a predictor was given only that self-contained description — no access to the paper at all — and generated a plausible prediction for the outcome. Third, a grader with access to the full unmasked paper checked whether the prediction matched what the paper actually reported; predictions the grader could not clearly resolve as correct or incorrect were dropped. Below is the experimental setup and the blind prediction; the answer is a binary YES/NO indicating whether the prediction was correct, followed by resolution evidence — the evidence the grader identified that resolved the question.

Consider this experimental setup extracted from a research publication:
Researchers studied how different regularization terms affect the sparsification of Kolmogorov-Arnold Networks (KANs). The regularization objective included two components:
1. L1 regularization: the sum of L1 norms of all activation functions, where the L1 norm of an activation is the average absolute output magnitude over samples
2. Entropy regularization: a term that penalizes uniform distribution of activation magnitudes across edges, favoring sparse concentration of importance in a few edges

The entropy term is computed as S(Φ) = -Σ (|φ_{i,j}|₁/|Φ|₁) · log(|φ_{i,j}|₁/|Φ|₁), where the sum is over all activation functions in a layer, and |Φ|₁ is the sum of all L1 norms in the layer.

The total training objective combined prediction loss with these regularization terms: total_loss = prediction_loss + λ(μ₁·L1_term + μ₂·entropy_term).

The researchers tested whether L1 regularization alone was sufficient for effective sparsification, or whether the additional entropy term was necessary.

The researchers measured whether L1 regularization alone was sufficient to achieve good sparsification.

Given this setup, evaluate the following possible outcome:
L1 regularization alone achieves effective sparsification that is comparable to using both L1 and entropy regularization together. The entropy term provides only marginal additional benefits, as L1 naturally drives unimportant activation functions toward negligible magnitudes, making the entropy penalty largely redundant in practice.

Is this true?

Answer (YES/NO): NO